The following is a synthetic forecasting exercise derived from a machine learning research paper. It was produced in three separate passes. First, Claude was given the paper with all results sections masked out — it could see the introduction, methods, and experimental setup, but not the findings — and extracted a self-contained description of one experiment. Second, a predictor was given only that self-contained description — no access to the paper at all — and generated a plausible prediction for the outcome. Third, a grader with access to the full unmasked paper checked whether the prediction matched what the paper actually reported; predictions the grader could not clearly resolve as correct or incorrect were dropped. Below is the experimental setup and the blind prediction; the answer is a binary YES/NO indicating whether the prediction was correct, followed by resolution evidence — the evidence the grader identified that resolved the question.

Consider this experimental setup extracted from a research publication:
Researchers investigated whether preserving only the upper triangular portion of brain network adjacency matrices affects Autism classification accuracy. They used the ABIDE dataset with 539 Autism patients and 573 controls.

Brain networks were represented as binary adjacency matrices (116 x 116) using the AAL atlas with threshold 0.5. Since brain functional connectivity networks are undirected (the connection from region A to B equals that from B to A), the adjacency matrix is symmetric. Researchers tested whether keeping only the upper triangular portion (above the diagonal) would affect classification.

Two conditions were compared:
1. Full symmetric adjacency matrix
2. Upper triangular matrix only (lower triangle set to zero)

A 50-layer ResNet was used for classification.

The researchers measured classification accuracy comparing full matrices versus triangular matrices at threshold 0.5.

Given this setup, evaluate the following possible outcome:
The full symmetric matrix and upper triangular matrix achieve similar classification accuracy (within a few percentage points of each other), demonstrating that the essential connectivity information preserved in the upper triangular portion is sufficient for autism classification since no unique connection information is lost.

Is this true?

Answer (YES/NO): NO